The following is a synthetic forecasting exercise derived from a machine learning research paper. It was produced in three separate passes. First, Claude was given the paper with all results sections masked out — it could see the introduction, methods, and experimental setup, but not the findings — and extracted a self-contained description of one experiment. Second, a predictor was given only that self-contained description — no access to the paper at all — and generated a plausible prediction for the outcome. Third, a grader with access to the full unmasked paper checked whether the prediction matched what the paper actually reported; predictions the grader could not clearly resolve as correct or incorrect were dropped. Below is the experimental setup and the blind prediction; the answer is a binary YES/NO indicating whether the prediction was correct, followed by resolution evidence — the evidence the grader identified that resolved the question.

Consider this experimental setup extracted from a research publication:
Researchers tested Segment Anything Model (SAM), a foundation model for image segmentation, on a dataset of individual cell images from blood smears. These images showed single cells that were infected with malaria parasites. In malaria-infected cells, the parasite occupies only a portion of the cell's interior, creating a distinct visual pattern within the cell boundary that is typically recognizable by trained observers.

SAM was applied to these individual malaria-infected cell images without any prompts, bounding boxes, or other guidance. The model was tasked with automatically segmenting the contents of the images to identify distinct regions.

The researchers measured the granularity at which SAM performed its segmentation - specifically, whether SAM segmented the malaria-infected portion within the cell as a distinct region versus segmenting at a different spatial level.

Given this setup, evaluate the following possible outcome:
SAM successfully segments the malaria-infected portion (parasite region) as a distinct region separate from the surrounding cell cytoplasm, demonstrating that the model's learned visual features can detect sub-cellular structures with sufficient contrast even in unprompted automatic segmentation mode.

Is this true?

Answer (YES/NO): NO